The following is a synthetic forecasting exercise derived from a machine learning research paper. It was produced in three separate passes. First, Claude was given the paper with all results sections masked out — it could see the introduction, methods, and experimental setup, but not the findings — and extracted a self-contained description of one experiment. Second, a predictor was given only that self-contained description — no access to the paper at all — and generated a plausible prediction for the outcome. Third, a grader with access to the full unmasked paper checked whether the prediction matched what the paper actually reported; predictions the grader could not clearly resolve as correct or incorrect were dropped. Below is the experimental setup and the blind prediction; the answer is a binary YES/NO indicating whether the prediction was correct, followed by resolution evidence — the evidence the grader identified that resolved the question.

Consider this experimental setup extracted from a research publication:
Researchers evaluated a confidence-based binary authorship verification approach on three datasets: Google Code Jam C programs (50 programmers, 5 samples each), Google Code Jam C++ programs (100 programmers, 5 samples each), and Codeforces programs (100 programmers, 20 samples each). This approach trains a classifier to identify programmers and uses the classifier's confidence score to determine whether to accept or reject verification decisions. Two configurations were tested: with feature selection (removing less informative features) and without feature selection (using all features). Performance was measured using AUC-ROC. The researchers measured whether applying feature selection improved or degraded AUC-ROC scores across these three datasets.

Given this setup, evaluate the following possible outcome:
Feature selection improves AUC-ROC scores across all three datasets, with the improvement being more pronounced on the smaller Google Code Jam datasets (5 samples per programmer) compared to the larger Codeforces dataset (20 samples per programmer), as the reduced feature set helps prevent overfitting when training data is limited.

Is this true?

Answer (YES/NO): NO